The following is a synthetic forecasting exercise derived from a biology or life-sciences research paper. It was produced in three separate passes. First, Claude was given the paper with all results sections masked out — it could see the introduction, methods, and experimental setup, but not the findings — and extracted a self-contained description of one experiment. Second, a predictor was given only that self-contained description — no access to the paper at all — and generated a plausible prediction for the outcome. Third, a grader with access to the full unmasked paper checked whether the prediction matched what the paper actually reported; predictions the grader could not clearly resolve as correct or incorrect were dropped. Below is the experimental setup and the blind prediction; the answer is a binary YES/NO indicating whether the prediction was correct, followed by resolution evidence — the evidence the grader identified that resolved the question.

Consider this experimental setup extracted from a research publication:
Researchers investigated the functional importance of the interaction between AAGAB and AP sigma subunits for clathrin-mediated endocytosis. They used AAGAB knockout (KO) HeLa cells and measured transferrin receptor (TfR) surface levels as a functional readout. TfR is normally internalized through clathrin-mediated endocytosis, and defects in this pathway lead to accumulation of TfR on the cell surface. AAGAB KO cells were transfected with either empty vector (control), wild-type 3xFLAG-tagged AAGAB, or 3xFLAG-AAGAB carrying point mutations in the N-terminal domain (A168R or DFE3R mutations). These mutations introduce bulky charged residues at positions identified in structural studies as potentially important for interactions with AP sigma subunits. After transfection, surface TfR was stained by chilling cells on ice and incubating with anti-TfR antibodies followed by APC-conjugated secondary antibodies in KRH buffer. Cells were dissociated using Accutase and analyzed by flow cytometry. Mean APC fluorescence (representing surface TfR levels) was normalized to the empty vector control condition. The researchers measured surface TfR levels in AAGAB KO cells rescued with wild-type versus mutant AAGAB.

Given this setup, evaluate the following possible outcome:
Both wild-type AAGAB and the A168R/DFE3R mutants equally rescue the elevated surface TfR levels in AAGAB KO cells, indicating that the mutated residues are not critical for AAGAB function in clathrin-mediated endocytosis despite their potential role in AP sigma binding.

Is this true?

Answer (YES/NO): NO